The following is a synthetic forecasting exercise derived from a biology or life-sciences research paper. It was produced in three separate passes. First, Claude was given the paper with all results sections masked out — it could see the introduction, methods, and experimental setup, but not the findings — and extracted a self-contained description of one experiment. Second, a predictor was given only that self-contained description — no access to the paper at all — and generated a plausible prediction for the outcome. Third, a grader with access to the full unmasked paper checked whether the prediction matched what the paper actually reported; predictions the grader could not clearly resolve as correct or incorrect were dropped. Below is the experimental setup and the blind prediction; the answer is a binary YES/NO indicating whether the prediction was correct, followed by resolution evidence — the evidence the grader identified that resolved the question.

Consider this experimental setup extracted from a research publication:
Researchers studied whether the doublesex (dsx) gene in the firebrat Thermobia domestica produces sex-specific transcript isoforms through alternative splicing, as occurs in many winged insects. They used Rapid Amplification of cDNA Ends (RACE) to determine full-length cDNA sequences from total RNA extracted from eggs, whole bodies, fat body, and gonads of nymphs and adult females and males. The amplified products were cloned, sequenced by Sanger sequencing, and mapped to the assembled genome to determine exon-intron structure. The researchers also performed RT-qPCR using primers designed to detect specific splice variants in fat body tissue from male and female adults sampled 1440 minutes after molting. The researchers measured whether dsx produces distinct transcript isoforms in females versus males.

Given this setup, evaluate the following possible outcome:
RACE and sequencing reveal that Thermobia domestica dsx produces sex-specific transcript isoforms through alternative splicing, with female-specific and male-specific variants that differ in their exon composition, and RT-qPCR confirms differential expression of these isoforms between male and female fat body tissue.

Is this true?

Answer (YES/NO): YES